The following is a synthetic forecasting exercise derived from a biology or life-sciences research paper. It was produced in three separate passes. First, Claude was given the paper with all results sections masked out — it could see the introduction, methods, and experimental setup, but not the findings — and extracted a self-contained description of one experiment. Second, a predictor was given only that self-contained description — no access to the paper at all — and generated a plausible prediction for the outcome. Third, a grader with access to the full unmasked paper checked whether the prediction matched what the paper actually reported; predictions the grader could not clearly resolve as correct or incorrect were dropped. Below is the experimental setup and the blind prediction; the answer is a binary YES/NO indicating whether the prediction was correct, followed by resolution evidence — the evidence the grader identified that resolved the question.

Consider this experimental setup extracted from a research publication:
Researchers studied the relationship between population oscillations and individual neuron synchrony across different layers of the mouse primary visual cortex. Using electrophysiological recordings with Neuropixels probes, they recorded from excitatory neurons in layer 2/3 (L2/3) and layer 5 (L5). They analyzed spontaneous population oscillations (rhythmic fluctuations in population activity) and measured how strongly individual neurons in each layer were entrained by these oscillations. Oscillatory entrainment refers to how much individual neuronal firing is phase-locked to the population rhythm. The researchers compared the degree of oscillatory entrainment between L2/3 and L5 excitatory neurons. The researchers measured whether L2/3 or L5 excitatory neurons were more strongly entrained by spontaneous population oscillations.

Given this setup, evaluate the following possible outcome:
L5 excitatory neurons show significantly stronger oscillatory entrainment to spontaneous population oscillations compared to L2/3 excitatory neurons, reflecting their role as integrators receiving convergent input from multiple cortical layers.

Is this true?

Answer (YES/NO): NO